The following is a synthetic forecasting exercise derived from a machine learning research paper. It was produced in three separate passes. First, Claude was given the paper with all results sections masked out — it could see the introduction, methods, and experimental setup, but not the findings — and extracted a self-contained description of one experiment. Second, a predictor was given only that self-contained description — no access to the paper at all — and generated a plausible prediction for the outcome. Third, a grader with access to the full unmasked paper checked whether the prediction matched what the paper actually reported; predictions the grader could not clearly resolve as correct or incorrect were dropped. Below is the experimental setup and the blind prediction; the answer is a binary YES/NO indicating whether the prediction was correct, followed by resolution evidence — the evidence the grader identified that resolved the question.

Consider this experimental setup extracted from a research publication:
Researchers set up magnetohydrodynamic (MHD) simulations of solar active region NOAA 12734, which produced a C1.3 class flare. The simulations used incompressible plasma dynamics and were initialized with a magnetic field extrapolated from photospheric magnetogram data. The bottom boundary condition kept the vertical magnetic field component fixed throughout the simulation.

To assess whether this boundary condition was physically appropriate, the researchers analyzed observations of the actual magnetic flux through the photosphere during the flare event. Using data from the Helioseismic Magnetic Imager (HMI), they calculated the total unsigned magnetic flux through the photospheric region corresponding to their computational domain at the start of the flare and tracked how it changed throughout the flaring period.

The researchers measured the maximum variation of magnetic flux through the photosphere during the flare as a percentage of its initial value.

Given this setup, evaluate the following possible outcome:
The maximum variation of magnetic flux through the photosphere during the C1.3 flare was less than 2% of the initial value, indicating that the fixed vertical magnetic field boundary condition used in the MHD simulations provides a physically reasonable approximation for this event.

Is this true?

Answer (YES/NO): NO